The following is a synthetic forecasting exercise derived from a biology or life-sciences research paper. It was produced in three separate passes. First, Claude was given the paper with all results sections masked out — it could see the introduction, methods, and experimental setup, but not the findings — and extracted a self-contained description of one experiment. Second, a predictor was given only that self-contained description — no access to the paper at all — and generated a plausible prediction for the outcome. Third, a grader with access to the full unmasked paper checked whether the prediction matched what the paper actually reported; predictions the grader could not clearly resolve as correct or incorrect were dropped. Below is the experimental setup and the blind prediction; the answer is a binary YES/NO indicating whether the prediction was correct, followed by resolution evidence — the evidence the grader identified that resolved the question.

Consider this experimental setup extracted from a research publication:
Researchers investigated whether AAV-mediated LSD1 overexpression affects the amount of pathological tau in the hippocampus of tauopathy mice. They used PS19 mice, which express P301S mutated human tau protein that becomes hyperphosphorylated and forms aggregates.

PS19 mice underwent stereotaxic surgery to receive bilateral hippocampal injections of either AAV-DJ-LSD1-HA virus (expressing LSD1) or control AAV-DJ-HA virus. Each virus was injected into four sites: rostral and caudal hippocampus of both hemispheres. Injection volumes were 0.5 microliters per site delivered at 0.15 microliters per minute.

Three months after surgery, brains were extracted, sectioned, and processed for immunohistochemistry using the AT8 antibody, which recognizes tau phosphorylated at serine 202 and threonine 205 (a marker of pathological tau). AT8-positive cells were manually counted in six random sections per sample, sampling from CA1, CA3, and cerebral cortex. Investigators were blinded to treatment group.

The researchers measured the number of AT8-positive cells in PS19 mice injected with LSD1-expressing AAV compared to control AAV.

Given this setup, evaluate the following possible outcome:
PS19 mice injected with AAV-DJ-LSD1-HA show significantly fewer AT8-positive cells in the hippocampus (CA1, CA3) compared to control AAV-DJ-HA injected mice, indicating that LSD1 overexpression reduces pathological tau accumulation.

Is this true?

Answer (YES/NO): NO